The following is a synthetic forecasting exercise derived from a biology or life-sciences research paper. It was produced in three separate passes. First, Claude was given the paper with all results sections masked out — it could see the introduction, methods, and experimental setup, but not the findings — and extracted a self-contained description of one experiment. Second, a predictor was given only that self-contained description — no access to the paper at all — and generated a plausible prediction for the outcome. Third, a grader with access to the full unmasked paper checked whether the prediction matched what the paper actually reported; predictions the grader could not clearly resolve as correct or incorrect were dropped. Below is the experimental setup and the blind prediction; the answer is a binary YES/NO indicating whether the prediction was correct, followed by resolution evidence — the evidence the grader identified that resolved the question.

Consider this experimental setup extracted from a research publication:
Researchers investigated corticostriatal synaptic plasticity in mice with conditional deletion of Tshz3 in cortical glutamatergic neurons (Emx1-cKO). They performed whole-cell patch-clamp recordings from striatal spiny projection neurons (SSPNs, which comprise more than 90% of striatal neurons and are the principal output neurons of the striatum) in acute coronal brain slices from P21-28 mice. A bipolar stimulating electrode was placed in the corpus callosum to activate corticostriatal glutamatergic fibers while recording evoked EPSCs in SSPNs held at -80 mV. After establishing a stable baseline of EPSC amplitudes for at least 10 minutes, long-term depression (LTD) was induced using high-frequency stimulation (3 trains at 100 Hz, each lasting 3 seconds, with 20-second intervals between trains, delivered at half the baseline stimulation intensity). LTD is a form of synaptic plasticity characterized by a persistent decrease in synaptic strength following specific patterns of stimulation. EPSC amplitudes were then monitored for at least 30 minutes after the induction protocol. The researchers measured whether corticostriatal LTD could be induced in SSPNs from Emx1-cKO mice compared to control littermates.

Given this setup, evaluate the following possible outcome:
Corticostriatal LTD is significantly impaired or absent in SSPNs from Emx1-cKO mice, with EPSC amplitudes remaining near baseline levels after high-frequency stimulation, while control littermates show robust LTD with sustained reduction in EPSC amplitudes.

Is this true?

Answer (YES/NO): YES